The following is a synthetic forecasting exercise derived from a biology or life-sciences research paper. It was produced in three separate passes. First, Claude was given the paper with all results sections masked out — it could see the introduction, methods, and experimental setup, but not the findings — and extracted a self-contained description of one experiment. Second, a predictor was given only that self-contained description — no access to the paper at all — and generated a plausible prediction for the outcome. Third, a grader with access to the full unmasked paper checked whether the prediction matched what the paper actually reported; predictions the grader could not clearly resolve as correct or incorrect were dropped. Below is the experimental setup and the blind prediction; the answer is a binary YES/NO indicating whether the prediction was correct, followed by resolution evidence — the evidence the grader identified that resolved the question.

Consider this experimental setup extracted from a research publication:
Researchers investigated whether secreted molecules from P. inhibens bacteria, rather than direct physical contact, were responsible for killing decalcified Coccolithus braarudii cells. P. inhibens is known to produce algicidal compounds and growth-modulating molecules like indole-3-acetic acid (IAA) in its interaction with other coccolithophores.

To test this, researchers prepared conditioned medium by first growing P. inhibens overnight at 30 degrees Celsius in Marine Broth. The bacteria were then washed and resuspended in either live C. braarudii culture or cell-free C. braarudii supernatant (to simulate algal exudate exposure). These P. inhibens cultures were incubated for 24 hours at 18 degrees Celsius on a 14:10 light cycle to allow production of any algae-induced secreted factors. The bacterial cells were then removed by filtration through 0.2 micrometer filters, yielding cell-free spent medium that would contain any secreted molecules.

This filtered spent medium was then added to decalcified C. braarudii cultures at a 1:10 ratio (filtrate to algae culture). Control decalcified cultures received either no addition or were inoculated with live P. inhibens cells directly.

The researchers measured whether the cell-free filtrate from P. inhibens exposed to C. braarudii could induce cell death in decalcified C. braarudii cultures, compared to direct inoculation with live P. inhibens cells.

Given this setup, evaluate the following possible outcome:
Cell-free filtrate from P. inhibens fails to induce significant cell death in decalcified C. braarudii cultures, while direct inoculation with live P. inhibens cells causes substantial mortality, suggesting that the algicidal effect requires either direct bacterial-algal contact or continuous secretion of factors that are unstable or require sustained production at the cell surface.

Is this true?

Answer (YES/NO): YES